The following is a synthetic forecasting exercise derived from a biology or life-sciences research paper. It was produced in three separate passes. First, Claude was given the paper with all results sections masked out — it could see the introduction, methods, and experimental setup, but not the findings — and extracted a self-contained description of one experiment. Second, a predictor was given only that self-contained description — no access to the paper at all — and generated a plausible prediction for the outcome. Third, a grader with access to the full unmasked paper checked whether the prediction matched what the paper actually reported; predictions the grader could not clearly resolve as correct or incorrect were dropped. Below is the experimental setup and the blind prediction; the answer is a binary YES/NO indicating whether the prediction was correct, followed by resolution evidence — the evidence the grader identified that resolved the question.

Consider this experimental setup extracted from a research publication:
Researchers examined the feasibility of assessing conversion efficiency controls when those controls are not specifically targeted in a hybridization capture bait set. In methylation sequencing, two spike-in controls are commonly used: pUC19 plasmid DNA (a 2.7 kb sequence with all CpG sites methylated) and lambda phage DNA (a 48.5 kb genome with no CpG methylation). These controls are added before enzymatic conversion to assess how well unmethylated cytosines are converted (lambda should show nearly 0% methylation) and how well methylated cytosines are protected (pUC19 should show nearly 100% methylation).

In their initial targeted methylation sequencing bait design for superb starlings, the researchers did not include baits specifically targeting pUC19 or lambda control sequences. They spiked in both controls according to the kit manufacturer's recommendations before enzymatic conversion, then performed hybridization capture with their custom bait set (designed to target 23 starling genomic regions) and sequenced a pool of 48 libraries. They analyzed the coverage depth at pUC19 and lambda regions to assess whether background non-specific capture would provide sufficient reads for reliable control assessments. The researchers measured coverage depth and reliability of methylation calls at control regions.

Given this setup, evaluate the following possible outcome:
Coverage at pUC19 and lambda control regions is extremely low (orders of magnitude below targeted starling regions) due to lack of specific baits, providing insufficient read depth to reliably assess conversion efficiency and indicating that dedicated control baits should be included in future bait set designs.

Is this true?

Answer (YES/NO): YES